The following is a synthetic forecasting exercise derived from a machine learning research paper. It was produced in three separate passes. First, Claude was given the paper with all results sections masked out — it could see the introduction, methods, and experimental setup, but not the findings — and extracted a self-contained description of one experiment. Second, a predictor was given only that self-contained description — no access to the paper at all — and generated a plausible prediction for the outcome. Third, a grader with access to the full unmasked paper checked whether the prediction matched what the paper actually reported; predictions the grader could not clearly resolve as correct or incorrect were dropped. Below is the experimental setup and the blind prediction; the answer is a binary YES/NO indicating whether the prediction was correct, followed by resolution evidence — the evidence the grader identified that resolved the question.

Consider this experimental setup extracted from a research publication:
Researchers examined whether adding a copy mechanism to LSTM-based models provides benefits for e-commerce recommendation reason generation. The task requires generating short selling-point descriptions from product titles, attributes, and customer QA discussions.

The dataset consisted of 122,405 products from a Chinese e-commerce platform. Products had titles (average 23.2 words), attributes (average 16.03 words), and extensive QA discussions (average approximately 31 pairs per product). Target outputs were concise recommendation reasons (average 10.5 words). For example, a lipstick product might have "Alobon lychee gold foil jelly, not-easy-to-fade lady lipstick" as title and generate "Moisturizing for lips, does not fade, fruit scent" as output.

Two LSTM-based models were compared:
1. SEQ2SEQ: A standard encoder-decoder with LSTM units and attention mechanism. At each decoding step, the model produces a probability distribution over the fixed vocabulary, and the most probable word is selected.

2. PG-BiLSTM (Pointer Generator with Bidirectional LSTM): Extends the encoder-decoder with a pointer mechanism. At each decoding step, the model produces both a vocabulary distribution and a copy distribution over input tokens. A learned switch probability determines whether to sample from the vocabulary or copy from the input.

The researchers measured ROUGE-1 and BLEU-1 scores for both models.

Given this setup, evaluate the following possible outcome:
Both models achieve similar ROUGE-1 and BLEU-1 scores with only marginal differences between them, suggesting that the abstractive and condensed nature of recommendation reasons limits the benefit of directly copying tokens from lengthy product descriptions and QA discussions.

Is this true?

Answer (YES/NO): NO